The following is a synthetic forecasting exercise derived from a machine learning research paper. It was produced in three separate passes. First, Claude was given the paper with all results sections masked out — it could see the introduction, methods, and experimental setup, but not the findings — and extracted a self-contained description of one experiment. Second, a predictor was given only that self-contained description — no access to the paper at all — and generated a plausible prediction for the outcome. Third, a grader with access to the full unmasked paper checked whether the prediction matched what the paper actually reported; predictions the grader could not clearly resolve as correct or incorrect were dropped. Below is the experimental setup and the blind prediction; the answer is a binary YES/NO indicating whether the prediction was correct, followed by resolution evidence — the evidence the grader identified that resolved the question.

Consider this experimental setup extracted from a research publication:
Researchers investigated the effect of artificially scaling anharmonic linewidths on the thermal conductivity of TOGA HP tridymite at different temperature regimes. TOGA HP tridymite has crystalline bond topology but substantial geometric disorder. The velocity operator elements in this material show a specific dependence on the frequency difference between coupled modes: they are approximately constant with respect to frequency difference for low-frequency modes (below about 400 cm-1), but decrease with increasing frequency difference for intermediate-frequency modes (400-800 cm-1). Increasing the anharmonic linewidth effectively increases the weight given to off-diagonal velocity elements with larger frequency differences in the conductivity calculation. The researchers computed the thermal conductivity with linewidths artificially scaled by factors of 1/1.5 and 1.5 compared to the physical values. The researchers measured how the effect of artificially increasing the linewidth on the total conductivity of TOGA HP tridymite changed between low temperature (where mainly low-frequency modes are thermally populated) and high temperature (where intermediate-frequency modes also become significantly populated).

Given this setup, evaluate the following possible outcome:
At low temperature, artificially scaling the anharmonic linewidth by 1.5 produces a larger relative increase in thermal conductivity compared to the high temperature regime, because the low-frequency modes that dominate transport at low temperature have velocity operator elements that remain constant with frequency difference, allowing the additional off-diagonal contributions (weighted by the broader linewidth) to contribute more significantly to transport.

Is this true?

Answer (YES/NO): NO